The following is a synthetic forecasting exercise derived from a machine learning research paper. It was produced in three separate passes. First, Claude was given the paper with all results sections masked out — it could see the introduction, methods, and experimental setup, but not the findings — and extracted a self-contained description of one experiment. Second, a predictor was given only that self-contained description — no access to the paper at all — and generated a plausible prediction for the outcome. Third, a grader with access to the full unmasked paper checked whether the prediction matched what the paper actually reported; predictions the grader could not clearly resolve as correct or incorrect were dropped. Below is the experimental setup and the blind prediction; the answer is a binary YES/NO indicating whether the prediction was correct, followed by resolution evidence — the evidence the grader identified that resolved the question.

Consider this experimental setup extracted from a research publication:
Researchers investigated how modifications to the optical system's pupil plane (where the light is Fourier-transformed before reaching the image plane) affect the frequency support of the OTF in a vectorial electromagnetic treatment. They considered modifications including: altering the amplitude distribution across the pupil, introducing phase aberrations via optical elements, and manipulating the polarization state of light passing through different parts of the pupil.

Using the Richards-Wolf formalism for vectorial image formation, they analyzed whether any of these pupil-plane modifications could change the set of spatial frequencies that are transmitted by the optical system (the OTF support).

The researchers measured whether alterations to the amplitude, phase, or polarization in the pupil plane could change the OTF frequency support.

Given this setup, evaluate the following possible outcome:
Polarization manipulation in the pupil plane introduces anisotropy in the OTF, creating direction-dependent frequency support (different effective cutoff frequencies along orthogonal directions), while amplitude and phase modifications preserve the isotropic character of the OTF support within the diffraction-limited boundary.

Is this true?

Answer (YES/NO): NO